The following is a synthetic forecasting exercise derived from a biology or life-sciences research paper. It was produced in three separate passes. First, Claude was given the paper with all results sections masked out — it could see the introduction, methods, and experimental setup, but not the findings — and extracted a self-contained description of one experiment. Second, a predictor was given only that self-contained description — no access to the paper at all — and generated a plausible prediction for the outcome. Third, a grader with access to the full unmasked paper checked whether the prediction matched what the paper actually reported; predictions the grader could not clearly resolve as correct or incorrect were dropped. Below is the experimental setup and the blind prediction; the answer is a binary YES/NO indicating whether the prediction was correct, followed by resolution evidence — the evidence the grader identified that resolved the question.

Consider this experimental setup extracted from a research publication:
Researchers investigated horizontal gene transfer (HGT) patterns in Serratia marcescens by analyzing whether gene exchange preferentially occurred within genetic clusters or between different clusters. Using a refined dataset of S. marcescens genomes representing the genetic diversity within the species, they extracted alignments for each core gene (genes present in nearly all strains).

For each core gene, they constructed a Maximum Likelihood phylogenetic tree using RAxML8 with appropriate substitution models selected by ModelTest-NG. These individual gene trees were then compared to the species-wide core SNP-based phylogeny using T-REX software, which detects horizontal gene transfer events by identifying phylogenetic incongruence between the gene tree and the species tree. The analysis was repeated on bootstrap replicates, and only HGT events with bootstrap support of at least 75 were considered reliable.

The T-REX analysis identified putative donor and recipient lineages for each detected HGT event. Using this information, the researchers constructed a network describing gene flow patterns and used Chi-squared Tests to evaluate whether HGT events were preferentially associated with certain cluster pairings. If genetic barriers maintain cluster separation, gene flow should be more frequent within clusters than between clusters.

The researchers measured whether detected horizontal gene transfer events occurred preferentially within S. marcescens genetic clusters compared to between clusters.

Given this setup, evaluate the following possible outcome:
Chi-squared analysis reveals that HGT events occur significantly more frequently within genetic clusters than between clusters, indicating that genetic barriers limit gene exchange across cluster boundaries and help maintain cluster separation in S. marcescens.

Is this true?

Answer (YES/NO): YES